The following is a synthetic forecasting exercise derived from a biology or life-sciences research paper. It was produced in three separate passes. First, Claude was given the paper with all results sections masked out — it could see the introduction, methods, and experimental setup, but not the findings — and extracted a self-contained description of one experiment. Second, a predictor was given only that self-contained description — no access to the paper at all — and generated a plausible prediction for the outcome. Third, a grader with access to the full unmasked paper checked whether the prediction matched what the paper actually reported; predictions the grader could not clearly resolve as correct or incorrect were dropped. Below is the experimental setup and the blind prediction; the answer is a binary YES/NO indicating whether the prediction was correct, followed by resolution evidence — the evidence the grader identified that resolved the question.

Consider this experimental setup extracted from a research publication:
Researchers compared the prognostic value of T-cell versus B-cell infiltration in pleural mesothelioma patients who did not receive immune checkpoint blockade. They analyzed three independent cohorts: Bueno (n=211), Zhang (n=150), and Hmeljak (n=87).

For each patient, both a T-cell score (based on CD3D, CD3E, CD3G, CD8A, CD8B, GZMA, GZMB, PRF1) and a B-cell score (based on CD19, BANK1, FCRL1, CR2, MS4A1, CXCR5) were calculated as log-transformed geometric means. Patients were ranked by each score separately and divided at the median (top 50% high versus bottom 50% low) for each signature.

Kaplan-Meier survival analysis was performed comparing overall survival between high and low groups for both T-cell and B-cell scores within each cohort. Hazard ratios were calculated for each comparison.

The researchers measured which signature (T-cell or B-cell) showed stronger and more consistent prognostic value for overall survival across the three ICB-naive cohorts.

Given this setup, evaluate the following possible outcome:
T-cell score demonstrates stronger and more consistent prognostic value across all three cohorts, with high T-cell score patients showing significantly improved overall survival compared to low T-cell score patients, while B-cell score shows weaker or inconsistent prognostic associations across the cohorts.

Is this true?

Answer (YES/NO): NO